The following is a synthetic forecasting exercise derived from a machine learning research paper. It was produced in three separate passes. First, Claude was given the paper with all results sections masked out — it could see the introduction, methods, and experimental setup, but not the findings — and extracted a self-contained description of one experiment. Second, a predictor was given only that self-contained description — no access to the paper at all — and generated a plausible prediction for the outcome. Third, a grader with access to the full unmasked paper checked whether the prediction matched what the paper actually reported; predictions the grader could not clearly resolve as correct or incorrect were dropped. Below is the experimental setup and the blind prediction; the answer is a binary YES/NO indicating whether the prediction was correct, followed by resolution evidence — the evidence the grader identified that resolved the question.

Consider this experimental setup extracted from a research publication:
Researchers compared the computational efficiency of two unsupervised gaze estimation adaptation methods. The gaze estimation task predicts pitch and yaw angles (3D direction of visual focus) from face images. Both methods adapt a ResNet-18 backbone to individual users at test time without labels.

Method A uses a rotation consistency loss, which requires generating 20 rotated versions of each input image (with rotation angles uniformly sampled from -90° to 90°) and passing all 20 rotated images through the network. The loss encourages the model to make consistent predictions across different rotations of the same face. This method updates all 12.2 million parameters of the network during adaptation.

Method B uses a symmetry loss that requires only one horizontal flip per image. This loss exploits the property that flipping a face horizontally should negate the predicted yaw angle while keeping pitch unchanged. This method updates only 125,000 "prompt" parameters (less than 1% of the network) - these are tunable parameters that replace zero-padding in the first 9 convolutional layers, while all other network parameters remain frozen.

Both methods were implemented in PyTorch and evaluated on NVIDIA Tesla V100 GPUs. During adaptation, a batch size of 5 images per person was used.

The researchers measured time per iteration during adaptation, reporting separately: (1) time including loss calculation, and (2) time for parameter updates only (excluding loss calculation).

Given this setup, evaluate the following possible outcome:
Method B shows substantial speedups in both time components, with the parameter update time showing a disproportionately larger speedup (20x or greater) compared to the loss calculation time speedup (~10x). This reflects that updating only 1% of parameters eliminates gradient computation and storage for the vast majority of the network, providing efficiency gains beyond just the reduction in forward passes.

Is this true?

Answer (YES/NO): NO